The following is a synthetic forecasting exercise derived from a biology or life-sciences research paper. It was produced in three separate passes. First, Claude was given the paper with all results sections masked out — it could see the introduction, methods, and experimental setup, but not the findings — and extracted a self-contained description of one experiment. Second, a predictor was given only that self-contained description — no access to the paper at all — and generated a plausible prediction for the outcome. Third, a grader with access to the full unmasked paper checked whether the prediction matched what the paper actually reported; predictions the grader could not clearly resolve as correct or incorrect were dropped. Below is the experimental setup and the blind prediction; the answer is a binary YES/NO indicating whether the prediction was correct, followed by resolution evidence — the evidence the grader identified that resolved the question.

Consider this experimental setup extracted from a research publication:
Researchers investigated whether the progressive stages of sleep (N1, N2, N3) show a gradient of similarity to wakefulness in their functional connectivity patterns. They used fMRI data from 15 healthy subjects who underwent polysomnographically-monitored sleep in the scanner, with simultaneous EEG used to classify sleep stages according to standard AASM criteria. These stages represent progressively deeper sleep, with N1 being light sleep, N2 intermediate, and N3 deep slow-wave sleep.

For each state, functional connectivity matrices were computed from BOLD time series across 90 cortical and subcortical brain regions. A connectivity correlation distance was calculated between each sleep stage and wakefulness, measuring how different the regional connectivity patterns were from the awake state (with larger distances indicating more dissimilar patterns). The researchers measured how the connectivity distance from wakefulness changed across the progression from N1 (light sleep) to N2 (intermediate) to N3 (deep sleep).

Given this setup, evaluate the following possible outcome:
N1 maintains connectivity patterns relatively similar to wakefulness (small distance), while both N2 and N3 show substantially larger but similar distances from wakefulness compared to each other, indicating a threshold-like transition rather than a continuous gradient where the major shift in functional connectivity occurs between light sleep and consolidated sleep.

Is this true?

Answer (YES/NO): NO